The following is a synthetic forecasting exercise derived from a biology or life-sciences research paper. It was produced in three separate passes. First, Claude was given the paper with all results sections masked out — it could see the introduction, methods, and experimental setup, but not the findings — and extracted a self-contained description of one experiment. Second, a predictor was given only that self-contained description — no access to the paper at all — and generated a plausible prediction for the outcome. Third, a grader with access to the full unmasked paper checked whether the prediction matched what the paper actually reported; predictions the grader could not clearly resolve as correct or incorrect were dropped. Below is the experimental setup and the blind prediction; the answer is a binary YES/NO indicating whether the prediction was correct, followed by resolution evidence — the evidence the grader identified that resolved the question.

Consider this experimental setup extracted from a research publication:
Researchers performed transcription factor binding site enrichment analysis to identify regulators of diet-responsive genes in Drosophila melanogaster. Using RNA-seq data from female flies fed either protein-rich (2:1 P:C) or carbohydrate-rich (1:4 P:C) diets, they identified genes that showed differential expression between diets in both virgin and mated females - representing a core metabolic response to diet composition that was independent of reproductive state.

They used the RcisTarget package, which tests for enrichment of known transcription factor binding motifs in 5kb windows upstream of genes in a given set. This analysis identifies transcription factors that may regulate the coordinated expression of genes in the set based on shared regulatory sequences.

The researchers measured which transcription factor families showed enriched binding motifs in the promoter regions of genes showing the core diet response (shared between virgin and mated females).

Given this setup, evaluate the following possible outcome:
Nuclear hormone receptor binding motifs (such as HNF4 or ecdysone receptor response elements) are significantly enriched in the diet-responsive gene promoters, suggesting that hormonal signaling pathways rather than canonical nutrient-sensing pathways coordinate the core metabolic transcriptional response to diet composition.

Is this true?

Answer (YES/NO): NO